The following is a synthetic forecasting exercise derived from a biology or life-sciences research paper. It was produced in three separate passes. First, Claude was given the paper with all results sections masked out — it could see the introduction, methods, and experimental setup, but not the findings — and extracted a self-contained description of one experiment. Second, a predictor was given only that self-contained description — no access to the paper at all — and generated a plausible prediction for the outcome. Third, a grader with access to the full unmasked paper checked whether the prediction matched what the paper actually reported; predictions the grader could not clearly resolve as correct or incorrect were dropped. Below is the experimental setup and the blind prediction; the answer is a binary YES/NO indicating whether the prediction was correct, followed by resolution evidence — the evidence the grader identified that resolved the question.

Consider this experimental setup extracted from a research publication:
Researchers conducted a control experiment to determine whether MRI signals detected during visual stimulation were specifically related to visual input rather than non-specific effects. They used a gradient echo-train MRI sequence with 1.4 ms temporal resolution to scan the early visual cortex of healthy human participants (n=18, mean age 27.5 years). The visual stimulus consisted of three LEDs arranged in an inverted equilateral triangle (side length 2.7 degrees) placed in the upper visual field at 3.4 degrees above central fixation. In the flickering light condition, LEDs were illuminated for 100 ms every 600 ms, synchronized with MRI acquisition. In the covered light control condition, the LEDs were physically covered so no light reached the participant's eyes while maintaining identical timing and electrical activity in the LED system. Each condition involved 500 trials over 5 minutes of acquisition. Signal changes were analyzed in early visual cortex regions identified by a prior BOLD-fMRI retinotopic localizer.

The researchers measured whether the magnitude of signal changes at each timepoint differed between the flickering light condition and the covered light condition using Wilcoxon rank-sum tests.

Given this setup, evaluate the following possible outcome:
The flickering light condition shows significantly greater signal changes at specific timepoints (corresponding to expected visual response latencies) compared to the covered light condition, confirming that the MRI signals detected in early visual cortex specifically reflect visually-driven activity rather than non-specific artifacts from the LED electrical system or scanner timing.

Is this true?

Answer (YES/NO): YES